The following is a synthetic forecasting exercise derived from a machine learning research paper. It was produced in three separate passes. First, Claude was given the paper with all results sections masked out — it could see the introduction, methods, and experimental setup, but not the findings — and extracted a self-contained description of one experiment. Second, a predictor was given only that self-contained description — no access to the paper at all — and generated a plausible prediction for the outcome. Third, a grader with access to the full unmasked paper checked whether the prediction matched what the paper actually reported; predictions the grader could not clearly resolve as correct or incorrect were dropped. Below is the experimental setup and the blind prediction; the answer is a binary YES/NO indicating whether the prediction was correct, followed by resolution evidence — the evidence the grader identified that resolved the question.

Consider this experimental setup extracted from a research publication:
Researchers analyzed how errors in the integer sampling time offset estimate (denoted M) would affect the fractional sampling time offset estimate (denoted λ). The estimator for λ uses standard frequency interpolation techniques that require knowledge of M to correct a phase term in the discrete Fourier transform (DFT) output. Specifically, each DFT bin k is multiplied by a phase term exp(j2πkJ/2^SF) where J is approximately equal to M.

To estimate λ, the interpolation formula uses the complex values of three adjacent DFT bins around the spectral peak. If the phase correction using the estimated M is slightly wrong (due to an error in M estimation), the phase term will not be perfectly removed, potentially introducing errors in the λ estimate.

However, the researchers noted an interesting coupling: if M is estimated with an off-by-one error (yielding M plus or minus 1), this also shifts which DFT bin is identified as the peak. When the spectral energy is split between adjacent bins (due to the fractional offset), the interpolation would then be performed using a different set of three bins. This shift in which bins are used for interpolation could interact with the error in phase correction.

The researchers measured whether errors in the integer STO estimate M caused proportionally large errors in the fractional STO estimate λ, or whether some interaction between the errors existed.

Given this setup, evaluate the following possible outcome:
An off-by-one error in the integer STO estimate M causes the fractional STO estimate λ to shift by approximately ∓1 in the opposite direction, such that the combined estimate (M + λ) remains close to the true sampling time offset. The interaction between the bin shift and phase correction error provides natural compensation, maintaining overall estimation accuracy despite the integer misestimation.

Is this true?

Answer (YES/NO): YES